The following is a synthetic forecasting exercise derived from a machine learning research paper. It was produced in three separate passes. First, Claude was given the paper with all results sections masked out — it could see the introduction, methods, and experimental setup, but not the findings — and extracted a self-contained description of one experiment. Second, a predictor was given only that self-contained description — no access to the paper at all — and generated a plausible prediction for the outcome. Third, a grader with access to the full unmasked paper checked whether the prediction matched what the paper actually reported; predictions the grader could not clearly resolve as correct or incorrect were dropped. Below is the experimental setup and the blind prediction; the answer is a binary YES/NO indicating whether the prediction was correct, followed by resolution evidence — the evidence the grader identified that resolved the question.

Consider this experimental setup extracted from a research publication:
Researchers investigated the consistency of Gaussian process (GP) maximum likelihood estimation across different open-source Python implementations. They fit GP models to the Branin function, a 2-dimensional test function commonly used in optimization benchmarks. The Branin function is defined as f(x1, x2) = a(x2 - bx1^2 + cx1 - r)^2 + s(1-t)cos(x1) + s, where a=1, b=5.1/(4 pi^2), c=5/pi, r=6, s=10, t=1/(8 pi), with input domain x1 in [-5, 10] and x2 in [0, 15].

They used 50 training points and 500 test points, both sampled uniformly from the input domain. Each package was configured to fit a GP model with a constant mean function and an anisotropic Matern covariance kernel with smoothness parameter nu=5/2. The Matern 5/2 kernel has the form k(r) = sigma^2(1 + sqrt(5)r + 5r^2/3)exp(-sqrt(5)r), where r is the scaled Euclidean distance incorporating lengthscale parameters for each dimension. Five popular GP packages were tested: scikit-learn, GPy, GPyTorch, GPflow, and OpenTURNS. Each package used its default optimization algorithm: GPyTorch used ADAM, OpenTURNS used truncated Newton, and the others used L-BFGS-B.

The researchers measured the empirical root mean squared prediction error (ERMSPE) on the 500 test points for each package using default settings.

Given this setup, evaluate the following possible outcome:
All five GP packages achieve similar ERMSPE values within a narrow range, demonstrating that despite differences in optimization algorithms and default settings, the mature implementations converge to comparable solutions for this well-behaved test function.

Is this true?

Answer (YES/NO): NO